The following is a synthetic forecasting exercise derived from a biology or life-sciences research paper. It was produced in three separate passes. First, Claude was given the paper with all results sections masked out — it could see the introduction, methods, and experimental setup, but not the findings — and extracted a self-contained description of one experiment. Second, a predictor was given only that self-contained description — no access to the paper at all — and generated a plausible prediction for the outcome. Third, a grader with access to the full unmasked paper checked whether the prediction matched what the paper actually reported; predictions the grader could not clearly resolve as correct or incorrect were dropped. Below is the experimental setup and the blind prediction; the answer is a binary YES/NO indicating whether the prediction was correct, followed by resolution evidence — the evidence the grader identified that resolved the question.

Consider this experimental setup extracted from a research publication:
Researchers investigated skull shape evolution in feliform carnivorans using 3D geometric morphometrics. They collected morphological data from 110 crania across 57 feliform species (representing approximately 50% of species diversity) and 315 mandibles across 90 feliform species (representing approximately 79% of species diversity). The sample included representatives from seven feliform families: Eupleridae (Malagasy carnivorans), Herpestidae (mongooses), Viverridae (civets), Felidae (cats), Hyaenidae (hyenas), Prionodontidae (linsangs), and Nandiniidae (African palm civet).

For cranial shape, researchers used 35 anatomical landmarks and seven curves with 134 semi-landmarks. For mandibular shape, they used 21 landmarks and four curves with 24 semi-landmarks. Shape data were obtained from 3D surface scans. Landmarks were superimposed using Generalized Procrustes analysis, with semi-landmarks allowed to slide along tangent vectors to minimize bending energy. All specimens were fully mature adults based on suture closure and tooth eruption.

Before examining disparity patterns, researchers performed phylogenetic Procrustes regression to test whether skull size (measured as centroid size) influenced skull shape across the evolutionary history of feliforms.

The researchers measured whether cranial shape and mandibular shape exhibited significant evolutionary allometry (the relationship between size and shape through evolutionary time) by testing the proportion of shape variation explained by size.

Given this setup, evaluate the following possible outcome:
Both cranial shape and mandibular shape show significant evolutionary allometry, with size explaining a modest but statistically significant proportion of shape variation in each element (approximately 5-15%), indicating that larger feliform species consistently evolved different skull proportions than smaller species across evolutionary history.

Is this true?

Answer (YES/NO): NO